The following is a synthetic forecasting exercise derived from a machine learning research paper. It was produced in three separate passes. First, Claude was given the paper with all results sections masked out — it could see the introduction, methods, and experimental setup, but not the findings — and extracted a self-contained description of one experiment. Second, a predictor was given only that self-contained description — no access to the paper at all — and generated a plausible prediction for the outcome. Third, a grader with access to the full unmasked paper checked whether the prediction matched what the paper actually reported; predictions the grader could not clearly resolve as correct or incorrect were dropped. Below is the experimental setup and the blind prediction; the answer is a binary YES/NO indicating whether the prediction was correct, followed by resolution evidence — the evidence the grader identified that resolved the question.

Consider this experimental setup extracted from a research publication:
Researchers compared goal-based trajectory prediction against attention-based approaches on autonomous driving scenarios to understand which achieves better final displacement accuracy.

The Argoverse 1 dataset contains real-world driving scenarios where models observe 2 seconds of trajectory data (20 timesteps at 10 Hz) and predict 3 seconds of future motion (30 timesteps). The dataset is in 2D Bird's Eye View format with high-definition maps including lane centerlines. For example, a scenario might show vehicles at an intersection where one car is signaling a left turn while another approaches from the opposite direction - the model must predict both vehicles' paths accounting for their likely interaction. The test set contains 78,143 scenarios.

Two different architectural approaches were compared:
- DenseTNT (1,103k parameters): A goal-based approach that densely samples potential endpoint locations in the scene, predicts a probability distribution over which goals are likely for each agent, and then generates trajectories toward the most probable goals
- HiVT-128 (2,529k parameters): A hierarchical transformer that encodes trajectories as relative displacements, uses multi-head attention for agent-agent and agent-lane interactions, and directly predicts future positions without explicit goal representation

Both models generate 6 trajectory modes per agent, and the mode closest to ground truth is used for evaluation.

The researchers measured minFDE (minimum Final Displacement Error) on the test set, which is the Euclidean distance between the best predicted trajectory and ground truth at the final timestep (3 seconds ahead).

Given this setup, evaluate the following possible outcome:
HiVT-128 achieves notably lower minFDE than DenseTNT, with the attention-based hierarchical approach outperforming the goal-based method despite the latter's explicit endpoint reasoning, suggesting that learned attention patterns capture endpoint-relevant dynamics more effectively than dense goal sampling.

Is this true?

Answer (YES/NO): YES